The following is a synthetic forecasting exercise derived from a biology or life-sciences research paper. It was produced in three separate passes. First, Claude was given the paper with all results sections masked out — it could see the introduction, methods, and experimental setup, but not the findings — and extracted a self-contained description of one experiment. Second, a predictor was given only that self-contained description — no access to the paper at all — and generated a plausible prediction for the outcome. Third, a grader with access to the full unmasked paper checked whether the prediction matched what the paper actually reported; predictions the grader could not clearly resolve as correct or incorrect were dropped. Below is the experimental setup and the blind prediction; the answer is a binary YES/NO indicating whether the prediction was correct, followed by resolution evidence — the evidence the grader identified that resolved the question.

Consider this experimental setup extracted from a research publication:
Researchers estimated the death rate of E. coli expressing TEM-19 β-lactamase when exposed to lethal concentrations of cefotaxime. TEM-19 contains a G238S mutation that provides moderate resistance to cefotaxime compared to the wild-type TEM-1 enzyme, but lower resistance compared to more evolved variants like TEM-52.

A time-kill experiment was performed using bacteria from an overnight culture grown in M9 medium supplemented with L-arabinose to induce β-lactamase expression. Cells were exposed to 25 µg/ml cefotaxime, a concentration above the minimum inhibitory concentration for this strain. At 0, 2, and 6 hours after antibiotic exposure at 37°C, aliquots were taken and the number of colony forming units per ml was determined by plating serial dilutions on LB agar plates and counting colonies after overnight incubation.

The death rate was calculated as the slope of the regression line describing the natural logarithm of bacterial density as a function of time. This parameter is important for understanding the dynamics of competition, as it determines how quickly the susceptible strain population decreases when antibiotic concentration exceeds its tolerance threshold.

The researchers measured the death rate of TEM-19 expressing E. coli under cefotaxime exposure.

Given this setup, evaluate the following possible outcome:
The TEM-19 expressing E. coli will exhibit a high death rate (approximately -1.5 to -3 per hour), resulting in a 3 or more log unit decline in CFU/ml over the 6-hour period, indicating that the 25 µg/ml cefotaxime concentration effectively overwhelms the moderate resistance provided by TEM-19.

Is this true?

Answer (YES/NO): YES